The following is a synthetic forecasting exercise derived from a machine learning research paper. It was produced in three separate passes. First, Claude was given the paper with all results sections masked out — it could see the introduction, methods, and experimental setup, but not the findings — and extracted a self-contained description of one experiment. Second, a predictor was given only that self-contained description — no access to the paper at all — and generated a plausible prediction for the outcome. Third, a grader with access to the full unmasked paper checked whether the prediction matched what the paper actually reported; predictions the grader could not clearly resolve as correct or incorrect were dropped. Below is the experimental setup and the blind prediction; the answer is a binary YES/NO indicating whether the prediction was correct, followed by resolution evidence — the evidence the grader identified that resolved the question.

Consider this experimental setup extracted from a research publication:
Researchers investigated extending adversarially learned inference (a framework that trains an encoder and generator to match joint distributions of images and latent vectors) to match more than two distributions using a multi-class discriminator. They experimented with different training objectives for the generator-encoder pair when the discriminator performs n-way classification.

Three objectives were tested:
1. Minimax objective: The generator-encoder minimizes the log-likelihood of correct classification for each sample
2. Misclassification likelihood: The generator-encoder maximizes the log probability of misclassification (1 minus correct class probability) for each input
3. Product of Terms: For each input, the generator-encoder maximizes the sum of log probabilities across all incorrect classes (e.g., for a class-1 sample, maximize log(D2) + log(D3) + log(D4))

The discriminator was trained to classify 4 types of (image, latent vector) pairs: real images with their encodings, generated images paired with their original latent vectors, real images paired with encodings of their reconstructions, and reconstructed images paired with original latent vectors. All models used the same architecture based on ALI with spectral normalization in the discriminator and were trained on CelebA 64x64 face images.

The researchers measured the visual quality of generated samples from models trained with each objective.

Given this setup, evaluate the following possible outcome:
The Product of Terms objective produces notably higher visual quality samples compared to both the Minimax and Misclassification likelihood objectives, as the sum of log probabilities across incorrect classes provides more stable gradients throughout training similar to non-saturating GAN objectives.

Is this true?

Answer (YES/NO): YES